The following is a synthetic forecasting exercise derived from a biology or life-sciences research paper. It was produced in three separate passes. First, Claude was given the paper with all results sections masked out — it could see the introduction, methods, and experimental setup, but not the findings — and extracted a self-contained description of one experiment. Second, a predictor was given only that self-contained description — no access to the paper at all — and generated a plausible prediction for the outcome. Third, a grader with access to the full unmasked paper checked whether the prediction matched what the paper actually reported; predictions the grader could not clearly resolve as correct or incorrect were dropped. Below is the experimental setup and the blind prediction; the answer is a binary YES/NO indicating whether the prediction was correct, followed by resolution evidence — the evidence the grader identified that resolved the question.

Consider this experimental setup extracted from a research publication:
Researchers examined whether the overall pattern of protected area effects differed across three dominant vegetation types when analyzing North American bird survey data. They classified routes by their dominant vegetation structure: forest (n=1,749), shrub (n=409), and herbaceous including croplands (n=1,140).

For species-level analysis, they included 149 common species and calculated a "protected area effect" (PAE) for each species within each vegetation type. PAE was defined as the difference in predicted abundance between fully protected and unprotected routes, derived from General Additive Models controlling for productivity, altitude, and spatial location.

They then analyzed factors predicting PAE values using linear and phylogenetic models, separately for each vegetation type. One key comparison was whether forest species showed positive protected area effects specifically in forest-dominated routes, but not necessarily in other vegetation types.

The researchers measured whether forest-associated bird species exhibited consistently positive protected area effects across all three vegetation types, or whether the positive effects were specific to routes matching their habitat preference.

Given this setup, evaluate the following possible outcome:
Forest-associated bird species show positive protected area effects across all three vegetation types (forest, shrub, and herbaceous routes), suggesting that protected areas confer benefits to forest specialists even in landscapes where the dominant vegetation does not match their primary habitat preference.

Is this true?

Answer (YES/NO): NO